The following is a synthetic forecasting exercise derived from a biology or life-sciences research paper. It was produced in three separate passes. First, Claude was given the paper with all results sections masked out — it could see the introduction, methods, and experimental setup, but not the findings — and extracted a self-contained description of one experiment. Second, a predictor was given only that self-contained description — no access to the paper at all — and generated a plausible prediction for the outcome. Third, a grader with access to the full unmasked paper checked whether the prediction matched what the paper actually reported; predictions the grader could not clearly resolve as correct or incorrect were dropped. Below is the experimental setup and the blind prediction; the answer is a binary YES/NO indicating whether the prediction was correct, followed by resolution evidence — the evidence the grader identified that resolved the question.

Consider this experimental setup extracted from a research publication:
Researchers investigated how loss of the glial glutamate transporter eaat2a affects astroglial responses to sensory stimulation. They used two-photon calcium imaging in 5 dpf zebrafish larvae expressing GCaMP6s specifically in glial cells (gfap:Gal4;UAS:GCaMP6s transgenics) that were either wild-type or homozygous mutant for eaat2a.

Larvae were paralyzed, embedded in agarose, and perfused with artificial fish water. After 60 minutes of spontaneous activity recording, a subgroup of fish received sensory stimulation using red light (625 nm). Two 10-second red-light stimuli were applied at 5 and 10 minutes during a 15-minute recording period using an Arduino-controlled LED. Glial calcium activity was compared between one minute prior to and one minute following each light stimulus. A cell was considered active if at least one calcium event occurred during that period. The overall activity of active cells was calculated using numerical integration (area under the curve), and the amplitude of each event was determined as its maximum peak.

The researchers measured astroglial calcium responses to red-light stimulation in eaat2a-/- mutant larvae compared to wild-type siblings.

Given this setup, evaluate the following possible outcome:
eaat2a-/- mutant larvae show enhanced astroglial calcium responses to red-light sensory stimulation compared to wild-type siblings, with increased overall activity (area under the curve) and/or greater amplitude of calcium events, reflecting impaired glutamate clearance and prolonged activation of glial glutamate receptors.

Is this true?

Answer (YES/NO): YES